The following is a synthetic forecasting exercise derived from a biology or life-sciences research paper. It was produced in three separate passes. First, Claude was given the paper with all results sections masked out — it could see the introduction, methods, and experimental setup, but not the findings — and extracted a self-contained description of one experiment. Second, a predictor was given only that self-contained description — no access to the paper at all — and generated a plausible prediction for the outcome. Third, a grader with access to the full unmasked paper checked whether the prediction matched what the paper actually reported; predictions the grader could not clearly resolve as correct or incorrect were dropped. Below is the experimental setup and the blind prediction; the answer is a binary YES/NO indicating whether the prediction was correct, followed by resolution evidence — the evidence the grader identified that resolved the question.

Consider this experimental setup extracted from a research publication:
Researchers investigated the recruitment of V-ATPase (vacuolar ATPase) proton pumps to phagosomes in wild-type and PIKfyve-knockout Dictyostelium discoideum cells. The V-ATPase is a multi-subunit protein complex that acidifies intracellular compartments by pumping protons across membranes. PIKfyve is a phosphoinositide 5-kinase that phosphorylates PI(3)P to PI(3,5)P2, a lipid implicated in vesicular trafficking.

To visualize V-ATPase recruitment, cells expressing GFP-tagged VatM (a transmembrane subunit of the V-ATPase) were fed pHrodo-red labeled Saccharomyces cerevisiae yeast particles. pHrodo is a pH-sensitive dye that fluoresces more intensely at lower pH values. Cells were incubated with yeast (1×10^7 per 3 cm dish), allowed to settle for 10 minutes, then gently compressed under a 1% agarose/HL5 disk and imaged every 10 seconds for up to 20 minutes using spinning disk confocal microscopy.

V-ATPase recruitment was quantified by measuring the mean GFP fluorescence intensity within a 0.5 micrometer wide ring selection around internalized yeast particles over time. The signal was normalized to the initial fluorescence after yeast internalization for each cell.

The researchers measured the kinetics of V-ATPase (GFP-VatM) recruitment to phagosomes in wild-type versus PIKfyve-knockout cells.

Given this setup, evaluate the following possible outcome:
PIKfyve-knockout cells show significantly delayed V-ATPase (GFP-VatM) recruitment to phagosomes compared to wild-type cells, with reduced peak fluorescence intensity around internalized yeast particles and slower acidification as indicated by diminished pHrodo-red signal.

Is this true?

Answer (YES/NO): NO